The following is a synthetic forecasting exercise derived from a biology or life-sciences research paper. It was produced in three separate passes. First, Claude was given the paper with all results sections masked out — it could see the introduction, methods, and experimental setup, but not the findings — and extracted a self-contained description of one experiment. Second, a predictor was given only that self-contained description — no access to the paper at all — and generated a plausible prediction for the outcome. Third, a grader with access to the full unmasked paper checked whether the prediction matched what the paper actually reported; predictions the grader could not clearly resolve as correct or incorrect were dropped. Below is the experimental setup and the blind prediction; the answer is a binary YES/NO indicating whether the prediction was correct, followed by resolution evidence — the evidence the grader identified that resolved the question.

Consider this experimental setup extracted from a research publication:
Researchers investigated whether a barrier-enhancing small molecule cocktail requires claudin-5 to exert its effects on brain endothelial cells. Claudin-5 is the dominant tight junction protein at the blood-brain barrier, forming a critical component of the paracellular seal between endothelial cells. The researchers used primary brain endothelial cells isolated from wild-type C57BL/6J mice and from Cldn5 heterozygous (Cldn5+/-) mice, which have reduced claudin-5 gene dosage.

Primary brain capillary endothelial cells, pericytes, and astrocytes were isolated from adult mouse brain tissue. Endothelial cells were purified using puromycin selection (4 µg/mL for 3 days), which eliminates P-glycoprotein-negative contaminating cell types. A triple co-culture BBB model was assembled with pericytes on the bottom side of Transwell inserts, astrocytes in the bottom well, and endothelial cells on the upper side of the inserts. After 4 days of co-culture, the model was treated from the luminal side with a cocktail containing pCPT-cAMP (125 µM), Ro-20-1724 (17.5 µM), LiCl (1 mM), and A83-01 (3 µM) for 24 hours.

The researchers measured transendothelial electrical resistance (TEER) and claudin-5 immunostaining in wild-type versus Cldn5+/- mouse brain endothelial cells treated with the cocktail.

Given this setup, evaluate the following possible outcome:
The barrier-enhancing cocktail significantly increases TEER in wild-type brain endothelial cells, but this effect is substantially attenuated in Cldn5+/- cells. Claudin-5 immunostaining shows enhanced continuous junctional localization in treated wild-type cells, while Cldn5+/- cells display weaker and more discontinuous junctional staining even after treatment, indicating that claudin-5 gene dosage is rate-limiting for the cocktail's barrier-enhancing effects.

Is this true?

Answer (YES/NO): NO